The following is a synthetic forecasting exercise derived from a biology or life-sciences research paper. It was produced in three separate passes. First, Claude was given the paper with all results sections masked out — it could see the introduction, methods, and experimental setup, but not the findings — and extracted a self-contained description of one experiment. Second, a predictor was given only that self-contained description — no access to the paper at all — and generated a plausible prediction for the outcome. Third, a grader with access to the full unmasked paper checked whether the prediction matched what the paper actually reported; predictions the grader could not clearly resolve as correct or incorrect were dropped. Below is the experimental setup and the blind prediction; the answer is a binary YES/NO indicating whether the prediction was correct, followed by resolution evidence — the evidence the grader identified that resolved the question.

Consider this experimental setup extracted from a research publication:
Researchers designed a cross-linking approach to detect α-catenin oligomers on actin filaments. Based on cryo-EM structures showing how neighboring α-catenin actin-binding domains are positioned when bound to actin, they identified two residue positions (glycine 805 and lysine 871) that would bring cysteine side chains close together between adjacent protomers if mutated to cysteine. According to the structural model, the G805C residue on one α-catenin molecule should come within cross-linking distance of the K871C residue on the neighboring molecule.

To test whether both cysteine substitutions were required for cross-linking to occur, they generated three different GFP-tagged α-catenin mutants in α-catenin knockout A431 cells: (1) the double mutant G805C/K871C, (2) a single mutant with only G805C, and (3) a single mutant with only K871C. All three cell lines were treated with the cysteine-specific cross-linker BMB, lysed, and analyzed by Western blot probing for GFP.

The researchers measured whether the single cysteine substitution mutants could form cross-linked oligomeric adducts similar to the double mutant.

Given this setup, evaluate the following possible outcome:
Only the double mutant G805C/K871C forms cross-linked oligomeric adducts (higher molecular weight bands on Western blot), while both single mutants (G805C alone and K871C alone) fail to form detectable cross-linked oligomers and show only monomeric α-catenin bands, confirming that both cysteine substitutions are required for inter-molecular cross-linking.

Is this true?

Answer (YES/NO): NO